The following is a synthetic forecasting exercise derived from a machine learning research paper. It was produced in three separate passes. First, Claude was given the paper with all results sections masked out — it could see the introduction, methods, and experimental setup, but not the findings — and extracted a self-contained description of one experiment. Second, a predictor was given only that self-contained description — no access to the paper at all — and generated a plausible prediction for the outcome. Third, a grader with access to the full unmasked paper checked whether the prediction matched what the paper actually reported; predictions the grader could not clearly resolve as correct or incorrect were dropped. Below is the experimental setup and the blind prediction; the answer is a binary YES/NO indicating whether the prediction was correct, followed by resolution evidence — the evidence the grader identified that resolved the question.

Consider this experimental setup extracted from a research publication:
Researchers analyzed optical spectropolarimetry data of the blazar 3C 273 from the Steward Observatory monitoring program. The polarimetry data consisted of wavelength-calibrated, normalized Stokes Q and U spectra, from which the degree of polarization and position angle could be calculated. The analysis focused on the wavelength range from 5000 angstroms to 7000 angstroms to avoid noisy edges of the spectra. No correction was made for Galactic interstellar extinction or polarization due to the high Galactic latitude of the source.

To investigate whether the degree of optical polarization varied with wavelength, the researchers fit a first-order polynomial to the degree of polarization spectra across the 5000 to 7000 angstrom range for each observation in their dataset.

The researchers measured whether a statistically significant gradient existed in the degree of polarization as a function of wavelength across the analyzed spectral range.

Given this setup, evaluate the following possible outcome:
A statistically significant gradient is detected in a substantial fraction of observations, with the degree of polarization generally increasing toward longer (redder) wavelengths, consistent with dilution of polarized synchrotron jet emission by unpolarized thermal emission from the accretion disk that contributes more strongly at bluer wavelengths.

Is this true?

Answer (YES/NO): NO